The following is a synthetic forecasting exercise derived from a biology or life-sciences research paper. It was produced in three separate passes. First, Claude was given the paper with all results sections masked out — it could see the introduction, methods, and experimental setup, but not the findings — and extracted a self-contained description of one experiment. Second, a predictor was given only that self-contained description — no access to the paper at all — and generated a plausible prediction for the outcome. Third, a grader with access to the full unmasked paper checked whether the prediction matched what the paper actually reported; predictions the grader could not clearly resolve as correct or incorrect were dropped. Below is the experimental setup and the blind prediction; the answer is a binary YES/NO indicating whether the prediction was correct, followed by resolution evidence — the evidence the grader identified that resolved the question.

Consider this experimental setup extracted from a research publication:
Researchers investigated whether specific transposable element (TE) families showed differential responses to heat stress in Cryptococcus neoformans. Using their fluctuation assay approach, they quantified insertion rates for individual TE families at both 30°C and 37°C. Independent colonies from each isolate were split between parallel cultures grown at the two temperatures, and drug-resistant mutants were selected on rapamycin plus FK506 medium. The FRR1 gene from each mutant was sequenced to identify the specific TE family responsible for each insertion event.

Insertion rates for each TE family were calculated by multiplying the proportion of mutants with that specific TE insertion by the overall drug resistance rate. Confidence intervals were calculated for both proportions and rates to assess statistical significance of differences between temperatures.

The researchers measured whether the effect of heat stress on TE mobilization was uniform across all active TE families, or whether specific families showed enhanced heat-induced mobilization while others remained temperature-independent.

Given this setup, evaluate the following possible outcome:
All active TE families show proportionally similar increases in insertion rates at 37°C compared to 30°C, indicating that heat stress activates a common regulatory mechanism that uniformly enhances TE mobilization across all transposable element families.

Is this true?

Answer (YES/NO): NO